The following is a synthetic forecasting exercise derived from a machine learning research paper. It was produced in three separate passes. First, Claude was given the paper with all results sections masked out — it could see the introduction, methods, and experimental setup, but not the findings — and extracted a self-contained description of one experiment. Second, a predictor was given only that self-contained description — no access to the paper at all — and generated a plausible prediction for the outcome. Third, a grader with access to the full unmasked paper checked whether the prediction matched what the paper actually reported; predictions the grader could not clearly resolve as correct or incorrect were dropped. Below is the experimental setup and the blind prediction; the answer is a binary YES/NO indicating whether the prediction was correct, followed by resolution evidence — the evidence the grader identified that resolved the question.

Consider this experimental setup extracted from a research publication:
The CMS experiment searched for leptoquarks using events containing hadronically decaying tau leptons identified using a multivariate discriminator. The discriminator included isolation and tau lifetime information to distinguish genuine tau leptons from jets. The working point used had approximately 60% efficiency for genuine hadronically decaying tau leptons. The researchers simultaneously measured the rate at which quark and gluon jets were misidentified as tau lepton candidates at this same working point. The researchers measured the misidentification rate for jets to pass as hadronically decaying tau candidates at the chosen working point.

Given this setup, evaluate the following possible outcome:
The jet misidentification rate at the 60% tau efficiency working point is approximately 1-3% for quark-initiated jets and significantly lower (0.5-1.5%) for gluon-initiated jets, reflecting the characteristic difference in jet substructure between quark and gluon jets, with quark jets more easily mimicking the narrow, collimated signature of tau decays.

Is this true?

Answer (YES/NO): NO